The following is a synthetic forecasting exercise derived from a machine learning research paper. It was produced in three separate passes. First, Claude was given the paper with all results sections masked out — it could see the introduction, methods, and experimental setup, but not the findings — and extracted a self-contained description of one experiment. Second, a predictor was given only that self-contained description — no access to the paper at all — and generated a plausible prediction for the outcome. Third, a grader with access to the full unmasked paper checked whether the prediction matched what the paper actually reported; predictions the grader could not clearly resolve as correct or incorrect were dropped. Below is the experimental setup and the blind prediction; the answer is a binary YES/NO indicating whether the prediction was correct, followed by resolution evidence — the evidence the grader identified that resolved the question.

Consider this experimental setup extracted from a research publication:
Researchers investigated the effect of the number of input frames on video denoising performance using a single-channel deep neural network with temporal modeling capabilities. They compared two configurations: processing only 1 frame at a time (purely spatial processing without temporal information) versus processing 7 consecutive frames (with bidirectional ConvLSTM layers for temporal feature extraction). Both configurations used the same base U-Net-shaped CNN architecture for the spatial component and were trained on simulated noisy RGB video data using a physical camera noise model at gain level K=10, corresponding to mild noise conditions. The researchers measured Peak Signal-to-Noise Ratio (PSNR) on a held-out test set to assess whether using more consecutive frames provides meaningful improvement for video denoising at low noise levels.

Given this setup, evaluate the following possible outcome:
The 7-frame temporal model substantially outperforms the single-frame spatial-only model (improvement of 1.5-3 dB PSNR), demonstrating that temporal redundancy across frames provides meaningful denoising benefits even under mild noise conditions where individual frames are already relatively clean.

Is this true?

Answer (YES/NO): YES